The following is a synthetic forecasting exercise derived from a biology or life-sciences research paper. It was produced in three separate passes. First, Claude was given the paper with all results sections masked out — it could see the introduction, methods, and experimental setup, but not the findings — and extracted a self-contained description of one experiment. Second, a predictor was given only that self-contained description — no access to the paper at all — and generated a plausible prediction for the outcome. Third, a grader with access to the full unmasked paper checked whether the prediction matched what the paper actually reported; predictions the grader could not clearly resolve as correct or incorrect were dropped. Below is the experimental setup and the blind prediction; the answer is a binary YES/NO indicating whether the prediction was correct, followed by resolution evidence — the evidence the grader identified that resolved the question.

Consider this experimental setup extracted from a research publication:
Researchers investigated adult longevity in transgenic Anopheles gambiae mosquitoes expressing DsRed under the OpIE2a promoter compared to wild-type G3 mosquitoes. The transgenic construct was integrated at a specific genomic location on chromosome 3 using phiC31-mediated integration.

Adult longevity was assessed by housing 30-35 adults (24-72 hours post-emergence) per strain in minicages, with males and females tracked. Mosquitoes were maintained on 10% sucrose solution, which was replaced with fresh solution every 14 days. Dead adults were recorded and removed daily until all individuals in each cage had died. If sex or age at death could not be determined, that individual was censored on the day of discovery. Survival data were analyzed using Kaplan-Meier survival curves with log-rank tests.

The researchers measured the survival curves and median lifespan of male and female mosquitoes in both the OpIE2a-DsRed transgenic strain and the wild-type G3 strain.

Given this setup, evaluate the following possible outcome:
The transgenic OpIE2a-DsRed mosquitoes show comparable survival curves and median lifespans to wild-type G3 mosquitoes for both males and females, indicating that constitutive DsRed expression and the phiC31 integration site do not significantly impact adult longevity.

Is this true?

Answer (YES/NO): NO